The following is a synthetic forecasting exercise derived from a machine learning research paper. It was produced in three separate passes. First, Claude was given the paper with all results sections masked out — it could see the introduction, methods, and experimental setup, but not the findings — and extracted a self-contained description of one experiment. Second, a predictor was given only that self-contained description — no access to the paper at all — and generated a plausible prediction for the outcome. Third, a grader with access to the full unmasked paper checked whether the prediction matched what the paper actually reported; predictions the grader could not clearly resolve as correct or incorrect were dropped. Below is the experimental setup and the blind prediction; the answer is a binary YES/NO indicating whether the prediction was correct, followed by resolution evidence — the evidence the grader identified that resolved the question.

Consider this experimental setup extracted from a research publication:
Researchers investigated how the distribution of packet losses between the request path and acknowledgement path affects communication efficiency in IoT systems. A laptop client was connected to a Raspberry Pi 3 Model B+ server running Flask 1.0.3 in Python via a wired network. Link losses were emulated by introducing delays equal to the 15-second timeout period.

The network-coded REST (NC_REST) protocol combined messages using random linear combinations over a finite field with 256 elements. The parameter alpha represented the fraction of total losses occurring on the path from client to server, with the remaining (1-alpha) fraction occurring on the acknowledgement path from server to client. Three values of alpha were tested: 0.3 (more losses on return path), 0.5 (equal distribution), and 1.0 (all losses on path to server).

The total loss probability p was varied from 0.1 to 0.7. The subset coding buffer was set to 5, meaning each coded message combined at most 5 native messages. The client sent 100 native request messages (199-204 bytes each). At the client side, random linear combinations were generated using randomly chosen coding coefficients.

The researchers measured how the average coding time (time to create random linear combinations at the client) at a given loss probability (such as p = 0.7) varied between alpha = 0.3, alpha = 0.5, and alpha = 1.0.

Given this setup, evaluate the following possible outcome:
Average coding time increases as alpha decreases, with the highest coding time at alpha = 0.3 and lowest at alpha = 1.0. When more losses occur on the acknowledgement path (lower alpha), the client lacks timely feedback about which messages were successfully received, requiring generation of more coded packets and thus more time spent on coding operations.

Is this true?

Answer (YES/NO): NO